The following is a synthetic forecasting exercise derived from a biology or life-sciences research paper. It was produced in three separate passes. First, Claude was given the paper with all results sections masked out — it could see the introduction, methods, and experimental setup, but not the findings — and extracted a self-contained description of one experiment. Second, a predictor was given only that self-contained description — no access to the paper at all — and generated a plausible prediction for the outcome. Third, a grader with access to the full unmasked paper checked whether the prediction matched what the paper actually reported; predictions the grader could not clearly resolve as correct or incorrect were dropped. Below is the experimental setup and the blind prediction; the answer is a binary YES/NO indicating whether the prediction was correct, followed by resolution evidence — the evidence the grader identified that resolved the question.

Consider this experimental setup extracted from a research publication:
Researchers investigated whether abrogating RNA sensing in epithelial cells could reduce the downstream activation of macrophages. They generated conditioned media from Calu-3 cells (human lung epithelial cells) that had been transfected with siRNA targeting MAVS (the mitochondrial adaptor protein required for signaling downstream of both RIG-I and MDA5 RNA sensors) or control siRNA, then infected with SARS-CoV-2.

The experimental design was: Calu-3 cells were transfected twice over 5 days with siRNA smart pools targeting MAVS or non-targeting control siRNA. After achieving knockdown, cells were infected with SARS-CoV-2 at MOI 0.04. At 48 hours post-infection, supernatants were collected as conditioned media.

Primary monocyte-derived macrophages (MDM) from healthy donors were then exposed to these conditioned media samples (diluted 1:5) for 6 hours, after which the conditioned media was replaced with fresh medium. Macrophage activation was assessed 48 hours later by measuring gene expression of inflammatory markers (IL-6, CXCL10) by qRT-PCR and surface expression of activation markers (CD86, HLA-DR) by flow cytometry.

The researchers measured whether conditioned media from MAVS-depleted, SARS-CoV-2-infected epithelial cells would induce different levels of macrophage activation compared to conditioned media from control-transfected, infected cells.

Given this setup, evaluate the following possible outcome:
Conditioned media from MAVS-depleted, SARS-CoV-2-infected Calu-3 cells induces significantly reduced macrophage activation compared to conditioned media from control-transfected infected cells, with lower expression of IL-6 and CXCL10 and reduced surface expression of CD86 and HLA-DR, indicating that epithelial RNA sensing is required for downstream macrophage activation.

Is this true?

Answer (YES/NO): YES